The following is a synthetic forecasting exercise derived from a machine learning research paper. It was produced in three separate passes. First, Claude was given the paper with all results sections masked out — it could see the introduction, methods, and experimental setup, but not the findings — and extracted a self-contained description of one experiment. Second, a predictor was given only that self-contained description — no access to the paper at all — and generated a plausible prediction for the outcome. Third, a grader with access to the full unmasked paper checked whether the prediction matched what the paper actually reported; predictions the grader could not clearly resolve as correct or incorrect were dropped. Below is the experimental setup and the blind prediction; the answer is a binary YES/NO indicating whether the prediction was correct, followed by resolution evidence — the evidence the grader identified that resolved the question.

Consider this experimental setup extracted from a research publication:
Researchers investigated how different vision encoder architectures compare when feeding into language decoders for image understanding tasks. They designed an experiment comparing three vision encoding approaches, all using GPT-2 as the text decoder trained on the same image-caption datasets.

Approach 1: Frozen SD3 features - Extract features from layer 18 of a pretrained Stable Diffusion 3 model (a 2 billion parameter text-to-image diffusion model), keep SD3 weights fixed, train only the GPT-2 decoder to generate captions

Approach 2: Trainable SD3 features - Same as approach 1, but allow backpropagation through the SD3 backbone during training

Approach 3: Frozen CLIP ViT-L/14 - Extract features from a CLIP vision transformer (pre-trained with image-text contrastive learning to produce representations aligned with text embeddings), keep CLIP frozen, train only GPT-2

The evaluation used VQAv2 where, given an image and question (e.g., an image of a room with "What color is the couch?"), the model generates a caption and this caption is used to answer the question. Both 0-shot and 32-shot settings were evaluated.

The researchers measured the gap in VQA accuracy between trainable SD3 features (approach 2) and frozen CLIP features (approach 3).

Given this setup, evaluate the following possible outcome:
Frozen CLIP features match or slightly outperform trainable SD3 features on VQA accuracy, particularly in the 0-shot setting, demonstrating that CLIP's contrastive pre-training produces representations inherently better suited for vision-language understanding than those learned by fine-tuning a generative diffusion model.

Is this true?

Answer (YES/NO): NO